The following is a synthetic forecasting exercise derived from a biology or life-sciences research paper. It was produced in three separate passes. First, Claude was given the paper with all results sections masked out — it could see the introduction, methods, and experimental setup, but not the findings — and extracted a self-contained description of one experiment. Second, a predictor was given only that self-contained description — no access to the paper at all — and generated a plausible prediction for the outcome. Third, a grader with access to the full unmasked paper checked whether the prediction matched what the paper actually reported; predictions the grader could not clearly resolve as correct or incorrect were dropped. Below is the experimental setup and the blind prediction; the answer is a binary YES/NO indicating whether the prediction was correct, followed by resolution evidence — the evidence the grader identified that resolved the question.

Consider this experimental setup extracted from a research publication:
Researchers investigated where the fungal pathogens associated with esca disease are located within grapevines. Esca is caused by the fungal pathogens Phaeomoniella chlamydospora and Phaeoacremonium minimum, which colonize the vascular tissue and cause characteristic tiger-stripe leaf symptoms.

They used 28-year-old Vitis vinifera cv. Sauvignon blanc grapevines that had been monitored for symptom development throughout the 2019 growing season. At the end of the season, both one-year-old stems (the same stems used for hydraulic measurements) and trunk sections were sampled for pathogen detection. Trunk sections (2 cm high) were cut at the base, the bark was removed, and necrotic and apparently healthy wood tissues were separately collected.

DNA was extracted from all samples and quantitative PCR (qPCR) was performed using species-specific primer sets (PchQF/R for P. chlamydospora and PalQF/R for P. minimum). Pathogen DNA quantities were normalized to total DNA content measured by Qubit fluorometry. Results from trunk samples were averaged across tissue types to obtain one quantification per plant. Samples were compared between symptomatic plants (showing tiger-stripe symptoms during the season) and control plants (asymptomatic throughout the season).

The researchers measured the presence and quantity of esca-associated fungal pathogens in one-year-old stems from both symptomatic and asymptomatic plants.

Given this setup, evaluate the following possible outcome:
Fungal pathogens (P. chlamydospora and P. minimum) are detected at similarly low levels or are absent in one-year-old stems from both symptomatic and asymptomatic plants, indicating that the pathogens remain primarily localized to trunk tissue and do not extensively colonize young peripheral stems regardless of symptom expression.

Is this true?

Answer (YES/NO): YES